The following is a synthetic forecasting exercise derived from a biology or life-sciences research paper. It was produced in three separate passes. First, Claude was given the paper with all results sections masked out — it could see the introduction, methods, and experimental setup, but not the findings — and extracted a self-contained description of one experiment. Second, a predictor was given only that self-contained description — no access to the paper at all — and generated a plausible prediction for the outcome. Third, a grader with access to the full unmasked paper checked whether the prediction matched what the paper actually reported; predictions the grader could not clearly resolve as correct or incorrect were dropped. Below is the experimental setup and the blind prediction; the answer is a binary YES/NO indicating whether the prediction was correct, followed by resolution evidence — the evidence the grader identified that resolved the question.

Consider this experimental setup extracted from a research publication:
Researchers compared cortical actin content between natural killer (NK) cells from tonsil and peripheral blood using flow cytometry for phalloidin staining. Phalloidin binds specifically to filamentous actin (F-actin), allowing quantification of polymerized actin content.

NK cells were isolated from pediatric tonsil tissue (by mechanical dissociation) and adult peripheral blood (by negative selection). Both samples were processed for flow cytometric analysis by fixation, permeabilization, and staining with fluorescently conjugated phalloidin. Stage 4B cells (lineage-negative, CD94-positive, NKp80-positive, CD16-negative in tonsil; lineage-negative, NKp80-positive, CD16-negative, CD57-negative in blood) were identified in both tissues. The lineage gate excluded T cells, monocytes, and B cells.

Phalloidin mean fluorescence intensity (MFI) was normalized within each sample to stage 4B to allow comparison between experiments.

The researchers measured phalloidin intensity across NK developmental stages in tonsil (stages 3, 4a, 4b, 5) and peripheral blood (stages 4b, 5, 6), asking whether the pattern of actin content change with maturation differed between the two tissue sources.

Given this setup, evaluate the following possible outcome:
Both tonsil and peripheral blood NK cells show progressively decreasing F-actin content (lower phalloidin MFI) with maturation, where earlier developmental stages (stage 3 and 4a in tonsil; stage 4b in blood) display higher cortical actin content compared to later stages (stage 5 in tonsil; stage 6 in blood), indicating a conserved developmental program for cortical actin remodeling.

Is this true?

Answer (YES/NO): NO